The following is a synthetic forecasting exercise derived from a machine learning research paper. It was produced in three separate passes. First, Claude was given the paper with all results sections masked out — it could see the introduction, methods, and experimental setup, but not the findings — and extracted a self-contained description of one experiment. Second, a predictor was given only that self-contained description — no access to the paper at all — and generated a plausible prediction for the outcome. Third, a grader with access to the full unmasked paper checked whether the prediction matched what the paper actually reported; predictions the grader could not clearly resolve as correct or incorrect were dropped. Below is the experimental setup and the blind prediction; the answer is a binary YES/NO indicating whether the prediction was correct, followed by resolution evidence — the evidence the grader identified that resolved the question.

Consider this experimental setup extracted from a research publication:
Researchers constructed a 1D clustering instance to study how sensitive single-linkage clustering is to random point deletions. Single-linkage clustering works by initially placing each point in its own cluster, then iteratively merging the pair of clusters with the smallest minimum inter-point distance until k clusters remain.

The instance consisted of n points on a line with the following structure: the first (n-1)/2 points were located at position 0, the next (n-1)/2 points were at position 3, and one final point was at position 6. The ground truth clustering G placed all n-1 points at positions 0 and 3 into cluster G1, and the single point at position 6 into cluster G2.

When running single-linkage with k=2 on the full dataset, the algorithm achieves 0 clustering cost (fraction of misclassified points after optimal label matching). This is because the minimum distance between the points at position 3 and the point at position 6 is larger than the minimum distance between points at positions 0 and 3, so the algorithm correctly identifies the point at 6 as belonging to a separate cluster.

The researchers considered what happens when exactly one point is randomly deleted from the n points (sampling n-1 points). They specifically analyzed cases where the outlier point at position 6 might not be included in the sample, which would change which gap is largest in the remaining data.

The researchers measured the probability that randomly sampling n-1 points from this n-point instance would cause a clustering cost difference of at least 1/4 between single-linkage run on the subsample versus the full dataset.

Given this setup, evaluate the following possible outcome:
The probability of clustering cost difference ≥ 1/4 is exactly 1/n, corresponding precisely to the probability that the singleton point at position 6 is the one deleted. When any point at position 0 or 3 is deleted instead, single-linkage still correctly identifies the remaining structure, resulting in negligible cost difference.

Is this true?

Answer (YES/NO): NO